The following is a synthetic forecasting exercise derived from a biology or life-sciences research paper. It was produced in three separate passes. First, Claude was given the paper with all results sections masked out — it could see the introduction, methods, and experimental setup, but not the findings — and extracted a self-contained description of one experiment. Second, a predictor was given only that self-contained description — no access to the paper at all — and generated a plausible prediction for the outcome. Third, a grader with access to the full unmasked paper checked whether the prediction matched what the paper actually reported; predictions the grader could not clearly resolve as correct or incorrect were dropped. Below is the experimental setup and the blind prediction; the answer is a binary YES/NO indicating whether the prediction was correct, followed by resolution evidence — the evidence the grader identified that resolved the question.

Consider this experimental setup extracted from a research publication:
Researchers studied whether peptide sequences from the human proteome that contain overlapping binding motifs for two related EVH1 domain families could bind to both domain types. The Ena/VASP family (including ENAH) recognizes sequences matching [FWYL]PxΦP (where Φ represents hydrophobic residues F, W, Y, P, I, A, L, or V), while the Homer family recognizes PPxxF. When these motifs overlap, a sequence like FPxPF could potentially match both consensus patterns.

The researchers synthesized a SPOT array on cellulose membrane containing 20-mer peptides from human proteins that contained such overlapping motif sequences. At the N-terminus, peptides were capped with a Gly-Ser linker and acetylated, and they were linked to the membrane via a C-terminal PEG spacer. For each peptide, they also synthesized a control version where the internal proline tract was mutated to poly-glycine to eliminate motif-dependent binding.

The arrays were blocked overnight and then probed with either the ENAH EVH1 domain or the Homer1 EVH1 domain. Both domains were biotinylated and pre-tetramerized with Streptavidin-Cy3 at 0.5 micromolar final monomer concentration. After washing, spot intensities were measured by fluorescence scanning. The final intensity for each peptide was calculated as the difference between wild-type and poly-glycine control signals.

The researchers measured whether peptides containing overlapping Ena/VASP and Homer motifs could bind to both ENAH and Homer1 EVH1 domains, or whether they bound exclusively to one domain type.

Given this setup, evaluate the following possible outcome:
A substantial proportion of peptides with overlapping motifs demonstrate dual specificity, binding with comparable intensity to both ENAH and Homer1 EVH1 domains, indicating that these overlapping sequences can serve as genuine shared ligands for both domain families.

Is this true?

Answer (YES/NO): YES